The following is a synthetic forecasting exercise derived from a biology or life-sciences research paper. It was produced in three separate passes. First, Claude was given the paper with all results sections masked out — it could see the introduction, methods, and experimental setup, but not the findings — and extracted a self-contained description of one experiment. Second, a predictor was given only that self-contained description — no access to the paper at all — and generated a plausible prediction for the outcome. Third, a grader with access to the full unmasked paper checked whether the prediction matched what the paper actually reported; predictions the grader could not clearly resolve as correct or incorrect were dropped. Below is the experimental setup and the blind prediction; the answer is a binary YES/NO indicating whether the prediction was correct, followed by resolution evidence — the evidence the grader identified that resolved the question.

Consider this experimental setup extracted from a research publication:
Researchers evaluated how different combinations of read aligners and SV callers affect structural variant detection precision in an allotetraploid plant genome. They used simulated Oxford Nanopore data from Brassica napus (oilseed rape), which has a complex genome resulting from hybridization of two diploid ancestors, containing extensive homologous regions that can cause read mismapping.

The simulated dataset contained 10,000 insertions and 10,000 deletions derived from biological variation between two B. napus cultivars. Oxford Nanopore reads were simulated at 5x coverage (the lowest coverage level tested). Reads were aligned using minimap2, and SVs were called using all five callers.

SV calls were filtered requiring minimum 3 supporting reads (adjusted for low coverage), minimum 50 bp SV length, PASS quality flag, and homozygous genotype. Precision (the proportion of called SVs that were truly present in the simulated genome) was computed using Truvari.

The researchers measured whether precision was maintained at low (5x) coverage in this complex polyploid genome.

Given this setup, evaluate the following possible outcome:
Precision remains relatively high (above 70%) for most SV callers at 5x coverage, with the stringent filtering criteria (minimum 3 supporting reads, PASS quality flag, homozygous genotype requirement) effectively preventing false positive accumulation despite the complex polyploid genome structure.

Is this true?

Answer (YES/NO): YES